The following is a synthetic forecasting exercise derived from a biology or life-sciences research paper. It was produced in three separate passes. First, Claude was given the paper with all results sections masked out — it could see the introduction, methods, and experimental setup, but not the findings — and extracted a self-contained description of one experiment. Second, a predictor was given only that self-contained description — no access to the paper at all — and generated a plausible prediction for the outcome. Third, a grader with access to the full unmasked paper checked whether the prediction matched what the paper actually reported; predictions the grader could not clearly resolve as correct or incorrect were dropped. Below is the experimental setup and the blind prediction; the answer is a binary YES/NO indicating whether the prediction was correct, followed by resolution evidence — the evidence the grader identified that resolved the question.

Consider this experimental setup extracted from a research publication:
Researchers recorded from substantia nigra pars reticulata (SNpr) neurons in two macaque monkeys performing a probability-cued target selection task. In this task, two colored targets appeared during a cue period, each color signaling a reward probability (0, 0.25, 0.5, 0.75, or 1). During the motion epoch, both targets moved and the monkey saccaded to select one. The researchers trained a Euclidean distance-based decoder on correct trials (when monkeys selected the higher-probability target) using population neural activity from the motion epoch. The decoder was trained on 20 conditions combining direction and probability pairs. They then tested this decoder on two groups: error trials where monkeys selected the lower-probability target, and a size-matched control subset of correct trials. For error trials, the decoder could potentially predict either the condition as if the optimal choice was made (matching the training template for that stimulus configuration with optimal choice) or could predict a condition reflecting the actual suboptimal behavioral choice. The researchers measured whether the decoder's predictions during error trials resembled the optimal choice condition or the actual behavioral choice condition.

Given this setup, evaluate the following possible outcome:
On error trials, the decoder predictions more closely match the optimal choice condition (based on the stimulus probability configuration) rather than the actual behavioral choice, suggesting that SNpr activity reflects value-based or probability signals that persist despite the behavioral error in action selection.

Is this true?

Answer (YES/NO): NO